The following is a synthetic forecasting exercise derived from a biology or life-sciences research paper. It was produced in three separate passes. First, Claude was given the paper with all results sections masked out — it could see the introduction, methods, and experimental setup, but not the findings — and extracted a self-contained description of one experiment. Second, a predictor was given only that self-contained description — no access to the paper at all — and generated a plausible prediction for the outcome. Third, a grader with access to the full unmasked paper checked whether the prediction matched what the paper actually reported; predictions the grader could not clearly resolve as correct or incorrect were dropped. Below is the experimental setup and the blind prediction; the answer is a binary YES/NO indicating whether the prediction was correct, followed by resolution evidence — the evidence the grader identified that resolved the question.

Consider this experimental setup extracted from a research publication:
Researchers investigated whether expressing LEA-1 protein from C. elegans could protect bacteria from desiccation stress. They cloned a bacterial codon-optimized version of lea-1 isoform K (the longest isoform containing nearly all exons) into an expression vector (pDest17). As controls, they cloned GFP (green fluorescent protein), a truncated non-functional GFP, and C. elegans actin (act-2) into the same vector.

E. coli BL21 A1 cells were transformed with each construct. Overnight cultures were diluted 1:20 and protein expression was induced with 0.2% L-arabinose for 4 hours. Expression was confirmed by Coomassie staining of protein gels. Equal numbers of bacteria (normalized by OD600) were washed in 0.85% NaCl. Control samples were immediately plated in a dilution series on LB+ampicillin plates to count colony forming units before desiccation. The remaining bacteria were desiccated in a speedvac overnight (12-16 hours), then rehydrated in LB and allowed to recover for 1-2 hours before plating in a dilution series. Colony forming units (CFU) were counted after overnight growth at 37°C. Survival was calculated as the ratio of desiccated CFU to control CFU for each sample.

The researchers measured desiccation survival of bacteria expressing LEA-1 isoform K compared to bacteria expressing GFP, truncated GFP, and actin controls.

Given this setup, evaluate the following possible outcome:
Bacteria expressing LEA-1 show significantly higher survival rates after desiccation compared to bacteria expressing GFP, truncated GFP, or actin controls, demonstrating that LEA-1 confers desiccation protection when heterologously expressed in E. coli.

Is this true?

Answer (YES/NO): YES